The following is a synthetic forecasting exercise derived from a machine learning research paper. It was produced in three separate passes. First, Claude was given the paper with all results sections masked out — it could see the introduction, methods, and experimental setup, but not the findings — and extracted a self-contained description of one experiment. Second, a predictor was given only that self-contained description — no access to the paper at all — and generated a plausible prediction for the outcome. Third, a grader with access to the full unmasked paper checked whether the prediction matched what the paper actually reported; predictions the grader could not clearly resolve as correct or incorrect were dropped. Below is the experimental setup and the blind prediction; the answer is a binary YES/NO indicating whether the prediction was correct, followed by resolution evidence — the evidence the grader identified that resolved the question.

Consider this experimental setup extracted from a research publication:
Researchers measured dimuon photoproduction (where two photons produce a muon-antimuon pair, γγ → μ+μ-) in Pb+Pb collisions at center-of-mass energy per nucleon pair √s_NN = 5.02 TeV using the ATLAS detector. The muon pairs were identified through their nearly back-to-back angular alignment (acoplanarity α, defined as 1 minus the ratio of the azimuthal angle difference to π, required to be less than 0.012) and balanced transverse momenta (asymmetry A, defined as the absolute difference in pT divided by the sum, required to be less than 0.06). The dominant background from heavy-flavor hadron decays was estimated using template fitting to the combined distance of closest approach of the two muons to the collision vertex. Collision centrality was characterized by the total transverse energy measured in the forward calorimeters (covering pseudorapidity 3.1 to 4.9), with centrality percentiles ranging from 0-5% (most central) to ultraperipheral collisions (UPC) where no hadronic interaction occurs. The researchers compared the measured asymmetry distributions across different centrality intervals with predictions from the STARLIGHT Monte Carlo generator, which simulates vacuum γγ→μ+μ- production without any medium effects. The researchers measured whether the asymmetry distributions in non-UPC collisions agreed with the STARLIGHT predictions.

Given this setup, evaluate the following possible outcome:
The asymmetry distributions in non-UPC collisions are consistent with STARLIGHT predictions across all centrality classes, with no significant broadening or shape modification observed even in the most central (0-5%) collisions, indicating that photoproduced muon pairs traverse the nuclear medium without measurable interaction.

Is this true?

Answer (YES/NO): NO